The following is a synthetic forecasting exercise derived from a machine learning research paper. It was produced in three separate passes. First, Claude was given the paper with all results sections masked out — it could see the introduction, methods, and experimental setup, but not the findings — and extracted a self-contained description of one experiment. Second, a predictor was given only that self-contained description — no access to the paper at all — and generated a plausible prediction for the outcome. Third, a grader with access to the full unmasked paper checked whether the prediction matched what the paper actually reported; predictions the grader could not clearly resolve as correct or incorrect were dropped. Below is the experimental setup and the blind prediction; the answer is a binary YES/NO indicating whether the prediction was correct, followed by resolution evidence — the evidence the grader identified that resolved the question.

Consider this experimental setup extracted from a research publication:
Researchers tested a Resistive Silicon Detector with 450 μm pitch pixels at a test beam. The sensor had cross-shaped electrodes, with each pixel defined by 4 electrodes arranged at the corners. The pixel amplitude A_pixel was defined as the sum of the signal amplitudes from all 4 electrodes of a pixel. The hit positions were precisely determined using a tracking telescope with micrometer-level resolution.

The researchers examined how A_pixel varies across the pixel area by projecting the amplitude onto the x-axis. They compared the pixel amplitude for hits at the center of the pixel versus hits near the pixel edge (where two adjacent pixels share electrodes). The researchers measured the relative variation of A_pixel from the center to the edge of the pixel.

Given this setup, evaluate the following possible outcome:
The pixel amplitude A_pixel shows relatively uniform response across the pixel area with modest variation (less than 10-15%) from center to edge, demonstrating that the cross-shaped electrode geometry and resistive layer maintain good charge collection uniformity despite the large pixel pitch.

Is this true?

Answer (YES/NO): YES